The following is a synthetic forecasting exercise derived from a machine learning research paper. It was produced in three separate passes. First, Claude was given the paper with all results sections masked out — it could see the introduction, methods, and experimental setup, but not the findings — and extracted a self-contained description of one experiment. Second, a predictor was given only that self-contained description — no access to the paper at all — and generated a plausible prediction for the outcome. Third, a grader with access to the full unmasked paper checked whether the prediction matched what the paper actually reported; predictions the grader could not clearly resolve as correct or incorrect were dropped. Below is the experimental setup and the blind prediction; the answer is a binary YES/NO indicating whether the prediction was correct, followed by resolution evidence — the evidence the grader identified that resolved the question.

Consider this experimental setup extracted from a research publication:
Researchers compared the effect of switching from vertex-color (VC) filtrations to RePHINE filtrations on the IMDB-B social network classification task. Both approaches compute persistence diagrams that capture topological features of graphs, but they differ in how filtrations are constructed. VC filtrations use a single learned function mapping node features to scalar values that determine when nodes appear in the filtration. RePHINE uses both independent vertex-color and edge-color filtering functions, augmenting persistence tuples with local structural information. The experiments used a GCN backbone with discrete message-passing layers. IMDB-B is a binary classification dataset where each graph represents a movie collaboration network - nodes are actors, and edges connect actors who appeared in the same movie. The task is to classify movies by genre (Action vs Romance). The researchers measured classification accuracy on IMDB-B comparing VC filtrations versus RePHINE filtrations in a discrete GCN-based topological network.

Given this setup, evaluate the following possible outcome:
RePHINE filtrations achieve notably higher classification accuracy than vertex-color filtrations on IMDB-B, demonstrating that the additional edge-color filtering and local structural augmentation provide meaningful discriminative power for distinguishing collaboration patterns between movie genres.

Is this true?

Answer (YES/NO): YES